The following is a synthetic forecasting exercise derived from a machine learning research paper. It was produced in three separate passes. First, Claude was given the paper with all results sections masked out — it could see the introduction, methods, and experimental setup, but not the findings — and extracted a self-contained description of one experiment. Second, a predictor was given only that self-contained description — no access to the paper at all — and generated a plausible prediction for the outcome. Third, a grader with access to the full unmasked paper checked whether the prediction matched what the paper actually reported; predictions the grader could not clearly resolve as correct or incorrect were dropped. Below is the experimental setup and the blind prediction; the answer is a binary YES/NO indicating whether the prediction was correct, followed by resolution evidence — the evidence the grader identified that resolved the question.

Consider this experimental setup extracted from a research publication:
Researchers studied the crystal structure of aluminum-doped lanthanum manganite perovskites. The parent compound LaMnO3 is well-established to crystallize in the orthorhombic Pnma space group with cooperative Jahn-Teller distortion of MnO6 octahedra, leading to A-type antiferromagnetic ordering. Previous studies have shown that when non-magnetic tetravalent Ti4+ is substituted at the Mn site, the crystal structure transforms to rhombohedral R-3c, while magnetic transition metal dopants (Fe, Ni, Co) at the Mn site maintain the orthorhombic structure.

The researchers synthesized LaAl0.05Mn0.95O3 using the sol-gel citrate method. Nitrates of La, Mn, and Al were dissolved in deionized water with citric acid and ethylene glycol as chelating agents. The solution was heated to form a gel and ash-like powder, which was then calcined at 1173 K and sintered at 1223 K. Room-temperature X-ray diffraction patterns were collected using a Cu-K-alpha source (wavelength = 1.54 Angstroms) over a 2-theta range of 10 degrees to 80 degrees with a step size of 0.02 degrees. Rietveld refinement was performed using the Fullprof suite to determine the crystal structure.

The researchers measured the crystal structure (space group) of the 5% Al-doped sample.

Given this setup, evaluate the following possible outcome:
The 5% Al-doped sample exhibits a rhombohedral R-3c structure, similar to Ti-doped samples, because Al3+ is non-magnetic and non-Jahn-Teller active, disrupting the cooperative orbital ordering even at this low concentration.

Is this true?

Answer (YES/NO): YES